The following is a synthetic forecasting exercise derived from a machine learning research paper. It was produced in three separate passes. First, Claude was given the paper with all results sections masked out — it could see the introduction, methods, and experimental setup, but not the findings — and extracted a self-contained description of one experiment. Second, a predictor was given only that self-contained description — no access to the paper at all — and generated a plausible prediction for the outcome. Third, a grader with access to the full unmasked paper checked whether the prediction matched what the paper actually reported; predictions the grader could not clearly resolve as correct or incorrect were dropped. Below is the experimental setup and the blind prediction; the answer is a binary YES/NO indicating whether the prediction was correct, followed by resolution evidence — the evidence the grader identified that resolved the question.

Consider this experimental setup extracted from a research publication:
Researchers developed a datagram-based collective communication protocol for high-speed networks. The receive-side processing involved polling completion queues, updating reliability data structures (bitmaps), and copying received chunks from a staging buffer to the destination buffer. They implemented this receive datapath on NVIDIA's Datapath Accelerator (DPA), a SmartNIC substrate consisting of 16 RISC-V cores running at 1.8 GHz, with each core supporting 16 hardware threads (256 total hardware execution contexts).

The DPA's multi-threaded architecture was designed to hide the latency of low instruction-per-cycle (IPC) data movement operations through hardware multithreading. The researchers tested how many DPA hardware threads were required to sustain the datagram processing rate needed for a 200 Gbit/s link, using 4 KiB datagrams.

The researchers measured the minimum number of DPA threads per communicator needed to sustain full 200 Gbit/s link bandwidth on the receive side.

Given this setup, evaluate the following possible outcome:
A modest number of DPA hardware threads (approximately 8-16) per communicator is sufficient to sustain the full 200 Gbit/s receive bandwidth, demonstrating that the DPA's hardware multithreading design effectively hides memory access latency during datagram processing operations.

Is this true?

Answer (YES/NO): YES